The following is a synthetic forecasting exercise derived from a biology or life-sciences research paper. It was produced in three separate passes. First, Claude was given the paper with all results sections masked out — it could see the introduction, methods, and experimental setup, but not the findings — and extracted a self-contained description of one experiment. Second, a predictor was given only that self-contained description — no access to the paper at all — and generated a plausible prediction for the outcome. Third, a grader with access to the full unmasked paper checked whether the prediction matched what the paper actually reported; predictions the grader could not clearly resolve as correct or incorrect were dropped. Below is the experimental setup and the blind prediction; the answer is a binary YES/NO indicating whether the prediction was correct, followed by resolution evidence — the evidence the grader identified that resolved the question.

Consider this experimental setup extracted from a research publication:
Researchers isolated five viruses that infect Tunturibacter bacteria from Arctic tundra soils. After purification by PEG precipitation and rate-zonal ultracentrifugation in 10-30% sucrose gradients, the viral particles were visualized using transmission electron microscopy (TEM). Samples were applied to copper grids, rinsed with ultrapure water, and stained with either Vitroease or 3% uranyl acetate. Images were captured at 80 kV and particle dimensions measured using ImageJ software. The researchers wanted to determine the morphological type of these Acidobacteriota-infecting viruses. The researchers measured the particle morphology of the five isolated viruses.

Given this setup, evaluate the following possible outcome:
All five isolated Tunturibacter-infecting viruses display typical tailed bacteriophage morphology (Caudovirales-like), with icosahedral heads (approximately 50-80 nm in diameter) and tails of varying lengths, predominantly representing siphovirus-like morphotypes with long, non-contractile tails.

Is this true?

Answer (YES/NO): NO